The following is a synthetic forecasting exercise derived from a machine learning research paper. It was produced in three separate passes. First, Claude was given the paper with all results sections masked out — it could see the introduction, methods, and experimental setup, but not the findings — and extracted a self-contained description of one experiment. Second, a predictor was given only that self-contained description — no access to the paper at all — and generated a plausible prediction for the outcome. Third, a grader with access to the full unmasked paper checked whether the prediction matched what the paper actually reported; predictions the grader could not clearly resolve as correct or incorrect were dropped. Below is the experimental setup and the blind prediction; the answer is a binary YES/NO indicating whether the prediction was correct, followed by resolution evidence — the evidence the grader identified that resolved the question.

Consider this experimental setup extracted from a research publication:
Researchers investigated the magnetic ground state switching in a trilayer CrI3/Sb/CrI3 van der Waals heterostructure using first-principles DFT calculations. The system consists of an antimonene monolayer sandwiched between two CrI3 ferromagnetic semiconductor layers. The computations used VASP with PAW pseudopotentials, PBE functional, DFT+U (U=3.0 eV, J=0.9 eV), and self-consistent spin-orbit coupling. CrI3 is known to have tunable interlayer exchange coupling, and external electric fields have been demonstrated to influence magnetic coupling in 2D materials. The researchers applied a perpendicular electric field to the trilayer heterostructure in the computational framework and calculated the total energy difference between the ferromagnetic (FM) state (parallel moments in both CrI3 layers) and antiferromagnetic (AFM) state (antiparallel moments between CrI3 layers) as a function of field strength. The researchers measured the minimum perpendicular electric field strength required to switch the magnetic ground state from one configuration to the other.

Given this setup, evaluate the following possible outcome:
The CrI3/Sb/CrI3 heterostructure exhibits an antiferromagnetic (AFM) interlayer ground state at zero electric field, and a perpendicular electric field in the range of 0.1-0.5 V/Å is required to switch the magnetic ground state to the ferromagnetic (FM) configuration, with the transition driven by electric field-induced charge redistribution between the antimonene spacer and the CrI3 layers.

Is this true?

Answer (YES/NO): NO